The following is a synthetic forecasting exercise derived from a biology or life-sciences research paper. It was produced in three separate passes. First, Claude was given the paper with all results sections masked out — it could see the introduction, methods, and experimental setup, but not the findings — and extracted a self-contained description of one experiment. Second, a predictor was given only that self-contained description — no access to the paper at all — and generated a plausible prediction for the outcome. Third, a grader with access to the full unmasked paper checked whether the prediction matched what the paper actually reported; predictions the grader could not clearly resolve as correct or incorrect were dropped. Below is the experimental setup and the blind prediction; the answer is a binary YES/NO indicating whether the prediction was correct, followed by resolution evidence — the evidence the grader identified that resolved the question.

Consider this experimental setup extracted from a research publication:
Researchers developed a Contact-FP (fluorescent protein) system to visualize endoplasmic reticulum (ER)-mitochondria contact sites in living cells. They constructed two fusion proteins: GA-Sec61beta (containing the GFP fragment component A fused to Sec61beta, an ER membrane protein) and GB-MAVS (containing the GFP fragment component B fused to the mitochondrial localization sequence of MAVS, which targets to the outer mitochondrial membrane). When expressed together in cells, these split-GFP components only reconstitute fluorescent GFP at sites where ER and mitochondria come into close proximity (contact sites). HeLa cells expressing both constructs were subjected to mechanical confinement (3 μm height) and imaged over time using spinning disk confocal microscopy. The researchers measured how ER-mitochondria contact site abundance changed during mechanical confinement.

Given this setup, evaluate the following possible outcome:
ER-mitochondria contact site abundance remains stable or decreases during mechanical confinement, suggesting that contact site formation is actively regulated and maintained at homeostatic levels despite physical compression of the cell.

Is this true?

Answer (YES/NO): YES